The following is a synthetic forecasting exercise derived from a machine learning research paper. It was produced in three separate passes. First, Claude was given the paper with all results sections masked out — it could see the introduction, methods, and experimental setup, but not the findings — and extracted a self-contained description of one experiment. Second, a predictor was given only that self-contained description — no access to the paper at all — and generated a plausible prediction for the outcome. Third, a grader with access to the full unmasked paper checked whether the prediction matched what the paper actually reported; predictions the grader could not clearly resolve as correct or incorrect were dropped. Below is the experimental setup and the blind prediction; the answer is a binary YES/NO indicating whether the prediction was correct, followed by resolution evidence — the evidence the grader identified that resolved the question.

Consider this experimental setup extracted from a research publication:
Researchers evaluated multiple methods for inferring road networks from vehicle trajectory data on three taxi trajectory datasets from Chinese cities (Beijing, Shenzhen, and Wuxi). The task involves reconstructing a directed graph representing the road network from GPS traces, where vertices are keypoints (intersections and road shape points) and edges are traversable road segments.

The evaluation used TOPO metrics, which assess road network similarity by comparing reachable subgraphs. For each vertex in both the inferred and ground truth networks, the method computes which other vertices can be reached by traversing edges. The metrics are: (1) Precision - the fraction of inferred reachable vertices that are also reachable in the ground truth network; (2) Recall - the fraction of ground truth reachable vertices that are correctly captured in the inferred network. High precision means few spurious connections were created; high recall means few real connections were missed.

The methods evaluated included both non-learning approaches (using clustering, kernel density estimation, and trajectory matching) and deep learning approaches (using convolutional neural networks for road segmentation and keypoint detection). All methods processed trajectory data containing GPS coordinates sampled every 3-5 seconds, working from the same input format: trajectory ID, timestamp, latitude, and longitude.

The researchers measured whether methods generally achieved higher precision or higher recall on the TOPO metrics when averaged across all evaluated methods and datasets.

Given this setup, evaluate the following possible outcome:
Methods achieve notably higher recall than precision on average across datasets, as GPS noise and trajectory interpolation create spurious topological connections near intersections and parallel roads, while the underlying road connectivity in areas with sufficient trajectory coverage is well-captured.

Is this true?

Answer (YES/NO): NO